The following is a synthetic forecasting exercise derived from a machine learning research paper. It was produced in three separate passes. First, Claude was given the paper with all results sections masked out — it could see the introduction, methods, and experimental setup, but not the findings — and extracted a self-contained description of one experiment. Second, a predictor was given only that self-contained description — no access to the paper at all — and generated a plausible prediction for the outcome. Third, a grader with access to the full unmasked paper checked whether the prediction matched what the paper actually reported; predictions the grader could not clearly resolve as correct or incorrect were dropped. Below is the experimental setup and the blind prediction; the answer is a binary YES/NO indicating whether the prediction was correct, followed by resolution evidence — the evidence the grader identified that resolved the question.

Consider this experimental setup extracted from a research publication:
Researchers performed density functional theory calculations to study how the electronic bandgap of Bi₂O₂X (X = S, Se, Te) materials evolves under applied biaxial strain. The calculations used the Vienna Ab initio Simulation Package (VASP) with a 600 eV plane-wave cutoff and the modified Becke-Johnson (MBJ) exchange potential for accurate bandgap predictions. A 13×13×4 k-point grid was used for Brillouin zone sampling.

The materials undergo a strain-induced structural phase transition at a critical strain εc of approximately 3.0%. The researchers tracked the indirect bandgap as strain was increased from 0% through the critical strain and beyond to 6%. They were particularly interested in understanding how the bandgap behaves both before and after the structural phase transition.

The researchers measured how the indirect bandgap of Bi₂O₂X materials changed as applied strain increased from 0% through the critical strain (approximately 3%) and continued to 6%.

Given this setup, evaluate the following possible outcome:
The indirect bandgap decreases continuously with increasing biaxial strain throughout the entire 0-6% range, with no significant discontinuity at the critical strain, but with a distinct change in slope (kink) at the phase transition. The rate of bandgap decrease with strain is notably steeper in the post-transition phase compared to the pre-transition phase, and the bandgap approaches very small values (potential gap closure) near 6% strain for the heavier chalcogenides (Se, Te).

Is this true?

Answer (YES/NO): NO